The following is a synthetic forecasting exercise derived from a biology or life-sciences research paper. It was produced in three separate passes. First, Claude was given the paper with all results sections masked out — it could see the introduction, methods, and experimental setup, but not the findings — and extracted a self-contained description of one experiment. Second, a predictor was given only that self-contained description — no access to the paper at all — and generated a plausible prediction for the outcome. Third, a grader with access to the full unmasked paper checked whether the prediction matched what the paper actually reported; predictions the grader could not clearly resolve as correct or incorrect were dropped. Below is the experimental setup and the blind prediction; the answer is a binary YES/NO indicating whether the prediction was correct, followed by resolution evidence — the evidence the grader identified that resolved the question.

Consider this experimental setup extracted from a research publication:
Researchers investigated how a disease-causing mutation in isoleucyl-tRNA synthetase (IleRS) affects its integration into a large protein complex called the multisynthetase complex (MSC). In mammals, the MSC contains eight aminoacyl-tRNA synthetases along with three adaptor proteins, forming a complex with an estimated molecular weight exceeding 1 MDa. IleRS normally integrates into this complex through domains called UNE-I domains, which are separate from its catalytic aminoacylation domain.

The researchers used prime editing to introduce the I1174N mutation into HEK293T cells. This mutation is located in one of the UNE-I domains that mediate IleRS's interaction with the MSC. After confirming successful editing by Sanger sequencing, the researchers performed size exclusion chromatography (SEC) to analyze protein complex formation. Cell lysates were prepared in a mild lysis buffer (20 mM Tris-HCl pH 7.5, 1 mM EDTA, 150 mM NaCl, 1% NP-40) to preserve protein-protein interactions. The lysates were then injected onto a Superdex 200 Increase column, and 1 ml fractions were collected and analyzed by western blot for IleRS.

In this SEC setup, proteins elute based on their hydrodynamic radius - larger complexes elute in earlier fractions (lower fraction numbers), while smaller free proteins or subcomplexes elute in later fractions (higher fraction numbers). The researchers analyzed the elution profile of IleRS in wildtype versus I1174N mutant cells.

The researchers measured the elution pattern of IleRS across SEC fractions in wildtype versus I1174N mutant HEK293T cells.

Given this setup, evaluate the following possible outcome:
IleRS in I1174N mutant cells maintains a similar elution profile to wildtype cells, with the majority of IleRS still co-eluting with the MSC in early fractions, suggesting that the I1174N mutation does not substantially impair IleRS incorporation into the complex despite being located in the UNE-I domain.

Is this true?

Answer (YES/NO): NO